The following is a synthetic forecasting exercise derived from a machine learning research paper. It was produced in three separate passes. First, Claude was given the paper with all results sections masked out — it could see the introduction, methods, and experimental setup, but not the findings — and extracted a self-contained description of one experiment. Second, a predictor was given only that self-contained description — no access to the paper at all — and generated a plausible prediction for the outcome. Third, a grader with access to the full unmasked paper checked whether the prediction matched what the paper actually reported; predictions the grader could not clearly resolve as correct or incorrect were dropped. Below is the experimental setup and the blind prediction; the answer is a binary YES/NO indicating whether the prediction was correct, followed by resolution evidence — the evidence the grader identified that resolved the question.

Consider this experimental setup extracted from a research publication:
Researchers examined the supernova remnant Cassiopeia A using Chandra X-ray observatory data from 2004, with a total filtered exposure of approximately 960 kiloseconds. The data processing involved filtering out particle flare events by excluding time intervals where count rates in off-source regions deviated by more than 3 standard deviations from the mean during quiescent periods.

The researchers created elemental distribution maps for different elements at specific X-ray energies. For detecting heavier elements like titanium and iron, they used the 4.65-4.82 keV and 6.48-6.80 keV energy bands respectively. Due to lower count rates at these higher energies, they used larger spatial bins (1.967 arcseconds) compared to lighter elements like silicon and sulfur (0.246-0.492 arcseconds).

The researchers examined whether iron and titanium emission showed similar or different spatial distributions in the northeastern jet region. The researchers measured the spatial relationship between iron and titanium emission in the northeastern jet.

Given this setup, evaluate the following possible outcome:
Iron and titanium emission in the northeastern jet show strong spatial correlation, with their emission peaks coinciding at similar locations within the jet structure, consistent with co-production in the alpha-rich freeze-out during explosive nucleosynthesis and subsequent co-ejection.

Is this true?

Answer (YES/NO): NO